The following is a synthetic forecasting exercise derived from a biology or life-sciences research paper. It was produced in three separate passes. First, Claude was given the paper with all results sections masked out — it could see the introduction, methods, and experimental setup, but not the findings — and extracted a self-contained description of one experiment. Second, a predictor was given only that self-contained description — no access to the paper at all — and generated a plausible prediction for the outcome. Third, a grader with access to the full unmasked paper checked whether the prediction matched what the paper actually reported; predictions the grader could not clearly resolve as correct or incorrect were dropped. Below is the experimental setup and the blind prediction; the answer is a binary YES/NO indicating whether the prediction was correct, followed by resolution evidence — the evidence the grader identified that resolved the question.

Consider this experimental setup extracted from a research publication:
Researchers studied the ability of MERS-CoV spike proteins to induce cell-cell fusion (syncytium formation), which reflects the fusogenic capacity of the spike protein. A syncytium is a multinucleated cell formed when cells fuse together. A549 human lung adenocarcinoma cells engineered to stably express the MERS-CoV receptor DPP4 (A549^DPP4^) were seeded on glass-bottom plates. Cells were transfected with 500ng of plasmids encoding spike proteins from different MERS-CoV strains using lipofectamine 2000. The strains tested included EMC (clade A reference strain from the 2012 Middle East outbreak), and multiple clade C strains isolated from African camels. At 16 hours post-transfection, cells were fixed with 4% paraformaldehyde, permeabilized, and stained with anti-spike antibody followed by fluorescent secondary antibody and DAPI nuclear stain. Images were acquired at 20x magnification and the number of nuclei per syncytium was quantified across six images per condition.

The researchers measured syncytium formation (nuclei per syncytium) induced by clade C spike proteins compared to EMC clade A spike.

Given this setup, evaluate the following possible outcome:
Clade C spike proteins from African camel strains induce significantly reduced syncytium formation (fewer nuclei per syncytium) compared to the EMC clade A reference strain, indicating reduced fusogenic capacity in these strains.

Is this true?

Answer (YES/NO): YES